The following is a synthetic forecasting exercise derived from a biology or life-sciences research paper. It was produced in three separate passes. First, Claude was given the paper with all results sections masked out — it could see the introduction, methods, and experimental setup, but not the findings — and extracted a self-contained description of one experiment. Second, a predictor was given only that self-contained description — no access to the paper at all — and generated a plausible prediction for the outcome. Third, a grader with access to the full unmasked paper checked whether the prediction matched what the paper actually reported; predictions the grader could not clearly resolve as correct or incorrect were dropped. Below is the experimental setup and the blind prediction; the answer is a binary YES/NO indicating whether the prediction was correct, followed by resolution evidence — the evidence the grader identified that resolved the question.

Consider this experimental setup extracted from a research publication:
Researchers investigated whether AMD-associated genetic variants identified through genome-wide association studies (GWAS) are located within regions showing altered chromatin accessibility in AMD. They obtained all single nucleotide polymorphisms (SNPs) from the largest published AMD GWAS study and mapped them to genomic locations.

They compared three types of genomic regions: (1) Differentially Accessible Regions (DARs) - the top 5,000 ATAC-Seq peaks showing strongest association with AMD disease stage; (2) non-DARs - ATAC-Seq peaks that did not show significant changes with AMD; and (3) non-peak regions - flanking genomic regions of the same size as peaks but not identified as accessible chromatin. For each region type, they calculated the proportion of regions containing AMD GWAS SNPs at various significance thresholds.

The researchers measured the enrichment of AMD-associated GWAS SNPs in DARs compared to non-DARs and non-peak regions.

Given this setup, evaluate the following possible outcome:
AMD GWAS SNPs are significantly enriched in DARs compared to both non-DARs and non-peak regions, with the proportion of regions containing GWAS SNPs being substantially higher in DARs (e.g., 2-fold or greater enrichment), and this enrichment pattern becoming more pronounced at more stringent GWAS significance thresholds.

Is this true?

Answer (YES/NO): NO